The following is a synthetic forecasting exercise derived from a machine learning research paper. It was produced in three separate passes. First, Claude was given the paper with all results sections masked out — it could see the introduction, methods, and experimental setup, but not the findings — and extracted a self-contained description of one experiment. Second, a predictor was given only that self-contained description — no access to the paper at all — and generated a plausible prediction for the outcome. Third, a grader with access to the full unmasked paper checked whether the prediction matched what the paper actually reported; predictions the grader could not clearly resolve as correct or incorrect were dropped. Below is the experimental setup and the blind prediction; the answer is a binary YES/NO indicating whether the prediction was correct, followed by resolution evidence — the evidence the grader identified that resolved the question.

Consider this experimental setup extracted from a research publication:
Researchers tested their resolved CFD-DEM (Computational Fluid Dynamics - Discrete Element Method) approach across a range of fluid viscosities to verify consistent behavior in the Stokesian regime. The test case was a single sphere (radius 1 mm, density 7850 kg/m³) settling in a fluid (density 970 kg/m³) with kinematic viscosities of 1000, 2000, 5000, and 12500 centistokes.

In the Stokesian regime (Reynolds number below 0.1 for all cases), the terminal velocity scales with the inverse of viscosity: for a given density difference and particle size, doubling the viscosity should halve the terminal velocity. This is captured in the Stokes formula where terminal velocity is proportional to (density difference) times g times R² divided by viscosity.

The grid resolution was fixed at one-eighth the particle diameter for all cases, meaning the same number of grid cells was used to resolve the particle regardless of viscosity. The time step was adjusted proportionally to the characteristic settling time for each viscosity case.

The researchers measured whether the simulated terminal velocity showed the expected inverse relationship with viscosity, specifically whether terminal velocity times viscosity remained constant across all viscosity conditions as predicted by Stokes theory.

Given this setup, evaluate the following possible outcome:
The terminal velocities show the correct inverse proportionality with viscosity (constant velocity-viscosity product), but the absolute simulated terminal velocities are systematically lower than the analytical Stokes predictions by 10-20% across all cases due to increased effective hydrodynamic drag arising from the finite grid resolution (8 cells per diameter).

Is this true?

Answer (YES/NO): NO